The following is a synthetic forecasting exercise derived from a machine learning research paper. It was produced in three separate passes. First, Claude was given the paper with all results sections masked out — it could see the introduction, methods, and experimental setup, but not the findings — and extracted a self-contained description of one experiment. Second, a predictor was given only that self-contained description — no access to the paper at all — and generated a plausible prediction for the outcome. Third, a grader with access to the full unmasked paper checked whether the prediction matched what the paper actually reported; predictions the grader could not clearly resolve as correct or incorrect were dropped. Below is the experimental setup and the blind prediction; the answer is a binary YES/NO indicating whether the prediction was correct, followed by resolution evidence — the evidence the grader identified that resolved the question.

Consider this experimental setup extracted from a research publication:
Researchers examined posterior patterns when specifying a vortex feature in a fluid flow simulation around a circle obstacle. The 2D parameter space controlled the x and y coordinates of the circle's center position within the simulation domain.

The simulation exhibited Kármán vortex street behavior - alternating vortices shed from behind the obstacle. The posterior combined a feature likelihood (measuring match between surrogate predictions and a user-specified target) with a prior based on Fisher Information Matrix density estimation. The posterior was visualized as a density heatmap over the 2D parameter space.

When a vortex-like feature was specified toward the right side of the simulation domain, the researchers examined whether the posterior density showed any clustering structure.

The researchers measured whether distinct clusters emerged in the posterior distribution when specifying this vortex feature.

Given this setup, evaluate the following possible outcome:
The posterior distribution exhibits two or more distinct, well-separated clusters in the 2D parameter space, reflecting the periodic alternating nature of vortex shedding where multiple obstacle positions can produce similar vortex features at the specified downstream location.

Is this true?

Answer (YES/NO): YES